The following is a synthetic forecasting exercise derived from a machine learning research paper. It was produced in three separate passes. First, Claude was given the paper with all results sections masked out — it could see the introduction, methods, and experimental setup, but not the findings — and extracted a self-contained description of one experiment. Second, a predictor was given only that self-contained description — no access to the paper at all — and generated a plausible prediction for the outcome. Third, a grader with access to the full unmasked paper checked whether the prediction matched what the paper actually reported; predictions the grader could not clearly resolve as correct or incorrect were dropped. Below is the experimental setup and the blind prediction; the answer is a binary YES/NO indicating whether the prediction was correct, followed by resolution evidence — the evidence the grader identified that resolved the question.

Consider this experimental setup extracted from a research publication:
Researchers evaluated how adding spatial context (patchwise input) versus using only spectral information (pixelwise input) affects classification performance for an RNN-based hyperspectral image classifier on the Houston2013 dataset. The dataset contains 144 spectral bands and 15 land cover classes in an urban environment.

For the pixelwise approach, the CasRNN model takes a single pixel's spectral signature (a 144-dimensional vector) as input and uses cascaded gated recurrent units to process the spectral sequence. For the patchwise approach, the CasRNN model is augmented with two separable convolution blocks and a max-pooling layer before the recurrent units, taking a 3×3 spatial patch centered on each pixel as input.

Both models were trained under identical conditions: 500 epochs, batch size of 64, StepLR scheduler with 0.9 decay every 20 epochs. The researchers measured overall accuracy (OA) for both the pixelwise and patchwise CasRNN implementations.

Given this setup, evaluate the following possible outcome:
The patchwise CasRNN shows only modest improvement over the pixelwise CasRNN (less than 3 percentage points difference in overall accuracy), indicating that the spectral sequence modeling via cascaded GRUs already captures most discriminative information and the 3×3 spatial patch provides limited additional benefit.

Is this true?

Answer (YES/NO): NO